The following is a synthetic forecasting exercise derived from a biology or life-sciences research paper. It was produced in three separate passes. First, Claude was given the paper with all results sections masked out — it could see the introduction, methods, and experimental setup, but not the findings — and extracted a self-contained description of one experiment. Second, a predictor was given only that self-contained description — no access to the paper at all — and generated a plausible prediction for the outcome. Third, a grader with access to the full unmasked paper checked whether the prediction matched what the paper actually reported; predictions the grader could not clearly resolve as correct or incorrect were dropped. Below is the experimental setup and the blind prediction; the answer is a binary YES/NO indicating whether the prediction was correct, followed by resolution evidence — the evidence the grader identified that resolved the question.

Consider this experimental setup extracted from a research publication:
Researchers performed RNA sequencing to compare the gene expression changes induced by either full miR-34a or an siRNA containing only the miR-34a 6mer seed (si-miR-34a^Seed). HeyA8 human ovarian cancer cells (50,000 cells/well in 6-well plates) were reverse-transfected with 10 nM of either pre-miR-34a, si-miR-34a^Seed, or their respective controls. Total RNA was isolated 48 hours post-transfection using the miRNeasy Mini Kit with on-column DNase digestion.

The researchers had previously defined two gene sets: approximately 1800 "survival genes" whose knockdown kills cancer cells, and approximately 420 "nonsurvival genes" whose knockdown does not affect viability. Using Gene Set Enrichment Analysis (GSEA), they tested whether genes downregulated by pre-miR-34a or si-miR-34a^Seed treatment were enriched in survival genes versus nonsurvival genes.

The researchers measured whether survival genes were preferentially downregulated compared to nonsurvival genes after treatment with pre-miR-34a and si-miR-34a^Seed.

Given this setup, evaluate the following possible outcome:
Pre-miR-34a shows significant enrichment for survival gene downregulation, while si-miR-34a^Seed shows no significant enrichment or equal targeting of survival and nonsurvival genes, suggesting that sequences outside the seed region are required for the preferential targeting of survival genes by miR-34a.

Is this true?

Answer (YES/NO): NO